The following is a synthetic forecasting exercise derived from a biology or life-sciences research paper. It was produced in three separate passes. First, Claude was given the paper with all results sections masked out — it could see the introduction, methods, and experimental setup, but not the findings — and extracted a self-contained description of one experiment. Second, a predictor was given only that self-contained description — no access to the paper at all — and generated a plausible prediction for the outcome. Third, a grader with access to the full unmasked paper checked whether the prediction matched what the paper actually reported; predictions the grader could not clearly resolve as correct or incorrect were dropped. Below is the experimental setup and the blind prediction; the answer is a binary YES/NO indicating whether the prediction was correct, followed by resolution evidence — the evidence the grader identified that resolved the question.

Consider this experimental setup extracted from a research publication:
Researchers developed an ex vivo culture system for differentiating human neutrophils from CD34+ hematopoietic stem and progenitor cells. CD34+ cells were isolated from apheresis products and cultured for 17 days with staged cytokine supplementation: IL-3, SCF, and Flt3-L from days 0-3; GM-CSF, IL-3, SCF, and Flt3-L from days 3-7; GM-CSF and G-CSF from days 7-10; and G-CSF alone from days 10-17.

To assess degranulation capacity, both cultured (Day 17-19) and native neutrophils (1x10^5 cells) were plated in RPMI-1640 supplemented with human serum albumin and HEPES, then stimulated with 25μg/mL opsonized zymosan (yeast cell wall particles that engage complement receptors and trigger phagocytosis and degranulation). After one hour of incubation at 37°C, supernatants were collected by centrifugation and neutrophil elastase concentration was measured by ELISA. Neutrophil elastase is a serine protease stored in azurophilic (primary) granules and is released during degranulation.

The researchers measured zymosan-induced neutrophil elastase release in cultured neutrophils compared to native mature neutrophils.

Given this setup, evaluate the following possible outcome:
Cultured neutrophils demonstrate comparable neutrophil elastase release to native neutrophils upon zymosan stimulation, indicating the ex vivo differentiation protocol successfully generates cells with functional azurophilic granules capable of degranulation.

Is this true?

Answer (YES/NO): NO